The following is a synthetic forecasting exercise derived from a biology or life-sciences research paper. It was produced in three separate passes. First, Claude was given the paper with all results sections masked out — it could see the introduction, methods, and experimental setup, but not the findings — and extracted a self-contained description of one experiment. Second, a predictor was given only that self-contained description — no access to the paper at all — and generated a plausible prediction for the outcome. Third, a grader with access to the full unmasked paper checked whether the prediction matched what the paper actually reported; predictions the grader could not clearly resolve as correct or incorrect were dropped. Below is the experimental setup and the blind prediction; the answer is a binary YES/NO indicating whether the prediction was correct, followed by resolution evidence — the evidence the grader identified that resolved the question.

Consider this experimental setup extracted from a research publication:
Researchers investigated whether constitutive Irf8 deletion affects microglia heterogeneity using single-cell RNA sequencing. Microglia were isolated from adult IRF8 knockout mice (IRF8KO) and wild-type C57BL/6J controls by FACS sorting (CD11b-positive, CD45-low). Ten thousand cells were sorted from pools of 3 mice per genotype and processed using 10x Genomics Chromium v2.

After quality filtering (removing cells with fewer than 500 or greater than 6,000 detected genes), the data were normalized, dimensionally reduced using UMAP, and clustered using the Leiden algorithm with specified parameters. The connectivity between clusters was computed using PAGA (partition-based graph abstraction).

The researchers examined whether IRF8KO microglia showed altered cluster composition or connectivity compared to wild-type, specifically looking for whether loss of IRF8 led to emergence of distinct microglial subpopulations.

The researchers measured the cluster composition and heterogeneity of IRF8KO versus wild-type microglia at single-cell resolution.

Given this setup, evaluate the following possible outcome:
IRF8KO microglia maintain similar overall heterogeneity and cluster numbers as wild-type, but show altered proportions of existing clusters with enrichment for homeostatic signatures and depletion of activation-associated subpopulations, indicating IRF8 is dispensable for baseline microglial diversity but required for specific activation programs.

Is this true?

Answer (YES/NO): NO